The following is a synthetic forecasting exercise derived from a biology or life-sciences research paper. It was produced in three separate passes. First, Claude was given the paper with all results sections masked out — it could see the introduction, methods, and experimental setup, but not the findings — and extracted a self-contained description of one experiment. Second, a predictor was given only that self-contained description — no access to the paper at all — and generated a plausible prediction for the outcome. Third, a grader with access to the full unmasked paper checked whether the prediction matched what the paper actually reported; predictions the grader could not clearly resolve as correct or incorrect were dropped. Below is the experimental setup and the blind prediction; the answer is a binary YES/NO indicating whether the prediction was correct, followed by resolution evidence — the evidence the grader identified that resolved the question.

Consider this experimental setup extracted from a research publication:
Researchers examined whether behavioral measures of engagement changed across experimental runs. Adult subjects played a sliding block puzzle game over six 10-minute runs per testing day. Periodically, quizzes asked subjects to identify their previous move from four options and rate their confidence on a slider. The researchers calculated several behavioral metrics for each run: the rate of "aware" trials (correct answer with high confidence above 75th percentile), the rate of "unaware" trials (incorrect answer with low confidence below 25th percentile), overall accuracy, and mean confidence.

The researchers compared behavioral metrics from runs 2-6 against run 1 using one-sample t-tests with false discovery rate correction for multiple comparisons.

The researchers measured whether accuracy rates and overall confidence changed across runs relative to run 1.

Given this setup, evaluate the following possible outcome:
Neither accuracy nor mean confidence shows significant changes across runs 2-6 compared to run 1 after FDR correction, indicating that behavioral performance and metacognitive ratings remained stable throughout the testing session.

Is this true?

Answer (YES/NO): NO